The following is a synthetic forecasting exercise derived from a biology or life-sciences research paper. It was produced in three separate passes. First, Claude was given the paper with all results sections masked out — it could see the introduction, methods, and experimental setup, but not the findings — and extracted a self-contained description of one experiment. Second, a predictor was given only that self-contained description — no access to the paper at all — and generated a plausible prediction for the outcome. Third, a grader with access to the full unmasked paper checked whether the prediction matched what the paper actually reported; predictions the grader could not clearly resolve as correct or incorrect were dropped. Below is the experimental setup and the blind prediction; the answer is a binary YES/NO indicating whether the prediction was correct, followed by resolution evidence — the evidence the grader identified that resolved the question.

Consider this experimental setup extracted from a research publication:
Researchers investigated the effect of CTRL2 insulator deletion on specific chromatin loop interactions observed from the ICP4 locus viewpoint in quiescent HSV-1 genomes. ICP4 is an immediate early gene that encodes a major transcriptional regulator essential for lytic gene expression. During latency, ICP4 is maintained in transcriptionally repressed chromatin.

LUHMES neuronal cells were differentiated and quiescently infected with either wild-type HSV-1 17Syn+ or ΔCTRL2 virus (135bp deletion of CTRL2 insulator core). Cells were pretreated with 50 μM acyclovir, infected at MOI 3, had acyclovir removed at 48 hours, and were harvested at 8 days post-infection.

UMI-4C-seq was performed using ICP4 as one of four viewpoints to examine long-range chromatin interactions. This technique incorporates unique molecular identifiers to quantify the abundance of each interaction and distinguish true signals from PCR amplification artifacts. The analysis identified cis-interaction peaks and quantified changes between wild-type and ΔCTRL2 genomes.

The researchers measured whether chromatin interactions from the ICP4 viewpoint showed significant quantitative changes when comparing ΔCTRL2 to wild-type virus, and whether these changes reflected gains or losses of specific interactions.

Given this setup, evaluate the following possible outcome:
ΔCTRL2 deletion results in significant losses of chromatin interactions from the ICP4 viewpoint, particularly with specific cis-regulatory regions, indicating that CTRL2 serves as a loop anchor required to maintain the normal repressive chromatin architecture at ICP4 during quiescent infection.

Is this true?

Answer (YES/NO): NO